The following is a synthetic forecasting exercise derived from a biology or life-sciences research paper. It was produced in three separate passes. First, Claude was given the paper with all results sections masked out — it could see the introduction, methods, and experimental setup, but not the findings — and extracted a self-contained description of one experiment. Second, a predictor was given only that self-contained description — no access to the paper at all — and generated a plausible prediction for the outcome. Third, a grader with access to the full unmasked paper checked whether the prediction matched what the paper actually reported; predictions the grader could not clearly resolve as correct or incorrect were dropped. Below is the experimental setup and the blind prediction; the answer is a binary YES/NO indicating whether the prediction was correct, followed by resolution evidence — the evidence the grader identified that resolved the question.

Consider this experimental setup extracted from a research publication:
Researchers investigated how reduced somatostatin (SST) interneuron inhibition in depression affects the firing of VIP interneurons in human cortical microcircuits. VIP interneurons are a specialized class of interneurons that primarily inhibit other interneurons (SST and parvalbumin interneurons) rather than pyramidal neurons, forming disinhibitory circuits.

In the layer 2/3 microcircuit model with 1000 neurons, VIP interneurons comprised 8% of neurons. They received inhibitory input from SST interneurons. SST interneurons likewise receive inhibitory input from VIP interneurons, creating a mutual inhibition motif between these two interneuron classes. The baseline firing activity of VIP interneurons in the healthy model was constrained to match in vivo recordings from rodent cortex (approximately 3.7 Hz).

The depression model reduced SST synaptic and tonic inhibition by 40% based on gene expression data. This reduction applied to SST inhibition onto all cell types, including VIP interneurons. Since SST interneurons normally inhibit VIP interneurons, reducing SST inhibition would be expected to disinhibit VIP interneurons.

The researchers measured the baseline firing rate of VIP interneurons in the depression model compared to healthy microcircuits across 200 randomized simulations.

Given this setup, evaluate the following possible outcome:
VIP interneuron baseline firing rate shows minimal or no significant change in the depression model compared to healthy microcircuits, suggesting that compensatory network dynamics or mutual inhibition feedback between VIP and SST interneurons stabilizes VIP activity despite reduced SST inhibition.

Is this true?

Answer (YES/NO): NO